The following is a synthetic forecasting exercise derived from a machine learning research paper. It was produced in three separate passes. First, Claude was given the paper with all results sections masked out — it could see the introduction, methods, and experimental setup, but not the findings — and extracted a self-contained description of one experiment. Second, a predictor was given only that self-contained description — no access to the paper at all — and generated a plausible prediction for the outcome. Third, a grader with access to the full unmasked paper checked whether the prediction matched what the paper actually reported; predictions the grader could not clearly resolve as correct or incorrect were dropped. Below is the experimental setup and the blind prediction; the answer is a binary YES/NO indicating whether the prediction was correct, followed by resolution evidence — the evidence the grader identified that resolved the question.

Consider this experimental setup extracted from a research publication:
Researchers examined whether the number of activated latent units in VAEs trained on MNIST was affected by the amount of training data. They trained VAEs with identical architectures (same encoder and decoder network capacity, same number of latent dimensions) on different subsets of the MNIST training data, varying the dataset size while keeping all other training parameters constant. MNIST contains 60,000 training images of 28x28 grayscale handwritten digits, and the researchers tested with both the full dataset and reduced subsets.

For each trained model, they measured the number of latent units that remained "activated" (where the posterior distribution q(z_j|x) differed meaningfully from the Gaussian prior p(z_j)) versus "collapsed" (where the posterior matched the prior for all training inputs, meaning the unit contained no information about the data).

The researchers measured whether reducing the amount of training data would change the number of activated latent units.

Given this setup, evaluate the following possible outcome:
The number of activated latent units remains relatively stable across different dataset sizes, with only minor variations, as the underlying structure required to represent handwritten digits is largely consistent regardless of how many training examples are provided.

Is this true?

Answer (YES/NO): YES